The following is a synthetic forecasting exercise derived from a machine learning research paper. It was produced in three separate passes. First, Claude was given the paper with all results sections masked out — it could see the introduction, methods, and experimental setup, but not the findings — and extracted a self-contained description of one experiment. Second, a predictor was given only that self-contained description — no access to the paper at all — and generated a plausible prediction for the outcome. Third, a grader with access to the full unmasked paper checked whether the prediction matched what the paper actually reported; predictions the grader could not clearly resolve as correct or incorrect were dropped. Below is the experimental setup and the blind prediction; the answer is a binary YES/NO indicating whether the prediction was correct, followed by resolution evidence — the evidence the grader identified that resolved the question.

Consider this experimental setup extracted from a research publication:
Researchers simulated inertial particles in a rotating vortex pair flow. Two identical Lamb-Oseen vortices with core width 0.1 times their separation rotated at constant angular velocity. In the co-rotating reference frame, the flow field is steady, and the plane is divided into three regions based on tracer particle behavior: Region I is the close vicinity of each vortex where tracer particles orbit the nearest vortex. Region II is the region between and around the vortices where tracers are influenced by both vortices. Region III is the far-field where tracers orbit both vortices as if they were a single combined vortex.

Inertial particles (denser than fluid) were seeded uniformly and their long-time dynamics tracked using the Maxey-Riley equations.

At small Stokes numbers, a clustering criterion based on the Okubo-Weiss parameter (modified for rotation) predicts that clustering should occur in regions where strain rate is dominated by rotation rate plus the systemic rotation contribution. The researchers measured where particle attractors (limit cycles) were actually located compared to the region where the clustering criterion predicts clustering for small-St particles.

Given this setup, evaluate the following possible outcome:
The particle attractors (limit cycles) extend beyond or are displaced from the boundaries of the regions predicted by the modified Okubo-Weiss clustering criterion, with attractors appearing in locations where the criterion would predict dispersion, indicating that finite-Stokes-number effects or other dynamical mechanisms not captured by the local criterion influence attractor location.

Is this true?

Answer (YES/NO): YES